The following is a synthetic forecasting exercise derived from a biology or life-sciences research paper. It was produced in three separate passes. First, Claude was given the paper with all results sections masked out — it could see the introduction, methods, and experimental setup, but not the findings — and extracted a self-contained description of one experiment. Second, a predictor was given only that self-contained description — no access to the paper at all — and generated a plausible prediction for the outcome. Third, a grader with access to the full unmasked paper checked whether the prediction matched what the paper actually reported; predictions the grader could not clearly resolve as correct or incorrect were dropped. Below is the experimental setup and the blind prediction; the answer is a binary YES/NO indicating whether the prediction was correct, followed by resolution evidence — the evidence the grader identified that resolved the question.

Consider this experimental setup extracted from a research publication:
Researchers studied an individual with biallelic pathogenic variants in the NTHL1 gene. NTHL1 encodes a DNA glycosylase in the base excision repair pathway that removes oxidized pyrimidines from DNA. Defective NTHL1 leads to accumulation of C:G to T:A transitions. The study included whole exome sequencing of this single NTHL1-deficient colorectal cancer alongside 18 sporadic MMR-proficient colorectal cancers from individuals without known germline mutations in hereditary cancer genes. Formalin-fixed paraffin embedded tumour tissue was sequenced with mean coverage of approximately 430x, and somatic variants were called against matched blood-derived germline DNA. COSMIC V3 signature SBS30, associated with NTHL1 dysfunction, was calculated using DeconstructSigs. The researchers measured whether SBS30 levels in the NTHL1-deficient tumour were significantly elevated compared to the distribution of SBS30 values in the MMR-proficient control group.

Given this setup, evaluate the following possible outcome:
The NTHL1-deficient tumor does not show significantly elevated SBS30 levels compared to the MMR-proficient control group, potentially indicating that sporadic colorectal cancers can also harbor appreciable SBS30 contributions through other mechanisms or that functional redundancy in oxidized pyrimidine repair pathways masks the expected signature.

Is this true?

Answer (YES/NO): NO